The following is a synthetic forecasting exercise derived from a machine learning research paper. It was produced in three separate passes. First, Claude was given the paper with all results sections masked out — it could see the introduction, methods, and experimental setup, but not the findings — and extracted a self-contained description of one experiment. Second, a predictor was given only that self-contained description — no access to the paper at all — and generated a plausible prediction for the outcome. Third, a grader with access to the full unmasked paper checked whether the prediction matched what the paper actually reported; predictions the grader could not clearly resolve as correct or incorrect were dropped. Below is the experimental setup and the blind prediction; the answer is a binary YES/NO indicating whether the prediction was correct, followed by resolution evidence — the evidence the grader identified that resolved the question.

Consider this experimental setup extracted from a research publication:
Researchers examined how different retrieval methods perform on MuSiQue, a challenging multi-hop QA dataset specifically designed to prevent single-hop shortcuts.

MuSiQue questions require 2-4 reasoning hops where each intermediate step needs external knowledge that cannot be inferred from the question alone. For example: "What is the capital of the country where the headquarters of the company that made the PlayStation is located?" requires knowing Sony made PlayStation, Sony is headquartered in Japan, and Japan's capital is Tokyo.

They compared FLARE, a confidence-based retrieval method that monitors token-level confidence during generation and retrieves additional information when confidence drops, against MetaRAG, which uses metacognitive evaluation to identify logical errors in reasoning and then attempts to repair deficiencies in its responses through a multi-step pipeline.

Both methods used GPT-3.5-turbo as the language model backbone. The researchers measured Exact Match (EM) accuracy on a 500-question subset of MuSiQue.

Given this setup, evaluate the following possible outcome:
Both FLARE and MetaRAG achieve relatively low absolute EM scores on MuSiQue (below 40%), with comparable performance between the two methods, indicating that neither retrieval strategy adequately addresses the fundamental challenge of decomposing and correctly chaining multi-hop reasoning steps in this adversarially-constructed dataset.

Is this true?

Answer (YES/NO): NO